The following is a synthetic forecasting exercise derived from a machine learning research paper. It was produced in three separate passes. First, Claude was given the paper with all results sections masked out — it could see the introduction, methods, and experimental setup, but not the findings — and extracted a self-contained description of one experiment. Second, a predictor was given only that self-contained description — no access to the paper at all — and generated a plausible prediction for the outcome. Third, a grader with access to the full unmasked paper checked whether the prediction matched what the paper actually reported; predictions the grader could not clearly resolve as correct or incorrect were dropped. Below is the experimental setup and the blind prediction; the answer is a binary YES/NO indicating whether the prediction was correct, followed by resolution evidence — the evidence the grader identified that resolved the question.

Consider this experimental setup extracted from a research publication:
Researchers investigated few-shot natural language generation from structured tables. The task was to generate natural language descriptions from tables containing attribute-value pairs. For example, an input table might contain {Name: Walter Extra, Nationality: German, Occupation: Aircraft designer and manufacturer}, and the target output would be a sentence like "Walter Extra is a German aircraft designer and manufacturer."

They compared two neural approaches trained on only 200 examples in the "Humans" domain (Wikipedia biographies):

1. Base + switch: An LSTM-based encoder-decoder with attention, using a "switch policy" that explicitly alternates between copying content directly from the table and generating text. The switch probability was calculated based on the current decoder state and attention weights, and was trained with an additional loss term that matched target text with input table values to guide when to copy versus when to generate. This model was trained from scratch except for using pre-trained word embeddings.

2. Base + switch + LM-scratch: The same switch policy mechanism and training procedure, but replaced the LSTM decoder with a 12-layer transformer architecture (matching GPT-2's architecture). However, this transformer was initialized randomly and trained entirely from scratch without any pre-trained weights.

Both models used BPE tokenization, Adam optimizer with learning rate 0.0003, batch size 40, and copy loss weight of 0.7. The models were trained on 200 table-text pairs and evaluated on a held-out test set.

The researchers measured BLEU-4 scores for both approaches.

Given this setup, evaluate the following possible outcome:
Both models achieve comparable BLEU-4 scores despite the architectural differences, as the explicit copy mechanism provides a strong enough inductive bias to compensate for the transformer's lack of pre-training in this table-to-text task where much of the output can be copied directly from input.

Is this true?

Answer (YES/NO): NO